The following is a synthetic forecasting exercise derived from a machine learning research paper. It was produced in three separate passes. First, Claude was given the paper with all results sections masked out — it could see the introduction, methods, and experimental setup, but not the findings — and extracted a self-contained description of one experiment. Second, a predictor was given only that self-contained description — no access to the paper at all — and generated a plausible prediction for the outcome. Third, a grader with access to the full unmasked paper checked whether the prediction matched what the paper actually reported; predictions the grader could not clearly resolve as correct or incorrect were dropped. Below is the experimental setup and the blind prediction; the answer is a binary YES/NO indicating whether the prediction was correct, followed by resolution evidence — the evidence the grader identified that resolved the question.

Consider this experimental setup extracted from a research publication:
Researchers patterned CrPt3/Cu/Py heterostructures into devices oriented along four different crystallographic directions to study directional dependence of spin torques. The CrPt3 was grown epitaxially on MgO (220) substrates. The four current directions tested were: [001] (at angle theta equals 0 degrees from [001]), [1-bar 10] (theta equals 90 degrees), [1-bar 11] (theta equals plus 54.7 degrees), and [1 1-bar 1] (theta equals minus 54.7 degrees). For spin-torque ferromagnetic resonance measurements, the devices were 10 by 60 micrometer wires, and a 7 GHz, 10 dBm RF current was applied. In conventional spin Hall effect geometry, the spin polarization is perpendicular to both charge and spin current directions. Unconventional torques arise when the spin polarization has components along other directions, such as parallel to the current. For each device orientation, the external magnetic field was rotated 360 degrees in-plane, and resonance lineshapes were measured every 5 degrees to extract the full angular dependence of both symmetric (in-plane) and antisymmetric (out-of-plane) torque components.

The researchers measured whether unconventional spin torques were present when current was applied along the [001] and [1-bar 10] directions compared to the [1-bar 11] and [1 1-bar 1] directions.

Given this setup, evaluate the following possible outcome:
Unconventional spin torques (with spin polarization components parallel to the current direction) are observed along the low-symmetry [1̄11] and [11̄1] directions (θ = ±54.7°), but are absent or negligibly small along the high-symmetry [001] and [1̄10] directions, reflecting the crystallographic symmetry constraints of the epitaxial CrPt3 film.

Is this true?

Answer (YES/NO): YES